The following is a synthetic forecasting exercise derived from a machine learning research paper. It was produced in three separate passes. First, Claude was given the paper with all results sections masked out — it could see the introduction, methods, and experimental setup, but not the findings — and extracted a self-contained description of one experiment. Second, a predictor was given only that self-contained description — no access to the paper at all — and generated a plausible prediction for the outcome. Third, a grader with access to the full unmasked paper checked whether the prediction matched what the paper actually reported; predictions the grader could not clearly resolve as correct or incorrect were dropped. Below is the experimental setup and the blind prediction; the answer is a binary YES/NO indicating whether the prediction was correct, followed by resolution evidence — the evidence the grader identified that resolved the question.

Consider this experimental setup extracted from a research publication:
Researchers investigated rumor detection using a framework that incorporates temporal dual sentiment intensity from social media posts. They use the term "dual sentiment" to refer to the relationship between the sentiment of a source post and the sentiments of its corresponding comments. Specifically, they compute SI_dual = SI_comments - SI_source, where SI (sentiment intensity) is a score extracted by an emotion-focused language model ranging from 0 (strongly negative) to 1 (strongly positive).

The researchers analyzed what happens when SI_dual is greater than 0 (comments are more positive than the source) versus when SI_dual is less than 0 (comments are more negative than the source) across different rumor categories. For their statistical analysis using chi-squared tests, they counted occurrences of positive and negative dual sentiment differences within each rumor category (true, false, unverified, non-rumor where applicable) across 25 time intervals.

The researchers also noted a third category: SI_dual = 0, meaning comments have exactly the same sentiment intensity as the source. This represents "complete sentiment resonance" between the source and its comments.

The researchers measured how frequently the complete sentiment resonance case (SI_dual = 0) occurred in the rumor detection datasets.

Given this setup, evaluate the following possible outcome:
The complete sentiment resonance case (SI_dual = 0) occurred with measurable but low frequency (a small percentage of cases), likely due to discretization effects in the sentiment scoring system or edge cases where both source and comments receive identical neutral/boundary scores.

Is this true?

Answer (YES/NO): YES